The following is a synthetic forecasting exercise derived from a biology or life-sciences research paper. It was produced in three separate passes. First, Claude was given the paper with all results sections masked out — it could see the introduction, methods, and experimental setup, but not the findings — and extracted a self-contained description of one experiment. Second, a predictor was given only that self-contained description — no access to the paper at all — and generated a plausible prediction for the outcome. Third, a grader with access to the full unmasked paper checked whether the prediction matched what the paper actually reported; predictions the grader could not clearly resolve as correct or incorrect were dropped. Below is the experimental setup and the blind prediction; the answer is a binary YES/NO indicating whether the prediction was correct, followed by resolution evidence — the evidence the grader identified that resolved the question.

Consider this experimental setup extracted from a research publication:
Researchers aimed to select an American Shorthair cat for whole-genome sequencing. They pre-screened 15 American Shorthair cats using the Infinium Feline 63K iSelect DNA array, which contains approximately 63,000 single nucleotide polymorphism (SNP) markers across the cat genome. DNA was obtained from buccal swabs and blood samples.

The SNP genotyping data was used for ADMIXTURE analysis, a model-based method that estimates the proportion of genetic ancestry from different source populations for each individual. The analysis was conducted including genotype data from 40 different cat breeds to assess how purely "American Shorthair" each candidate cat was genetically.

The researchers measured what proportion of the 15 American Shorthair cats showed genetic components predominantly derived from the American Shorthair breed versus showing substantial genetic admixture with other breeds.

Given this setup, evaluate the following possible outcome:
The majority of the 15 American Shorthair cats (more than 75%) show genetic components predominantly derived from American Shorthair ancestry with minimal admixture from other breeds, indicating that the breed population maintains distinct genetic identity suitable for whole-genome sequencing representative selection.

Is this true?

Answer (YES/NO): NO